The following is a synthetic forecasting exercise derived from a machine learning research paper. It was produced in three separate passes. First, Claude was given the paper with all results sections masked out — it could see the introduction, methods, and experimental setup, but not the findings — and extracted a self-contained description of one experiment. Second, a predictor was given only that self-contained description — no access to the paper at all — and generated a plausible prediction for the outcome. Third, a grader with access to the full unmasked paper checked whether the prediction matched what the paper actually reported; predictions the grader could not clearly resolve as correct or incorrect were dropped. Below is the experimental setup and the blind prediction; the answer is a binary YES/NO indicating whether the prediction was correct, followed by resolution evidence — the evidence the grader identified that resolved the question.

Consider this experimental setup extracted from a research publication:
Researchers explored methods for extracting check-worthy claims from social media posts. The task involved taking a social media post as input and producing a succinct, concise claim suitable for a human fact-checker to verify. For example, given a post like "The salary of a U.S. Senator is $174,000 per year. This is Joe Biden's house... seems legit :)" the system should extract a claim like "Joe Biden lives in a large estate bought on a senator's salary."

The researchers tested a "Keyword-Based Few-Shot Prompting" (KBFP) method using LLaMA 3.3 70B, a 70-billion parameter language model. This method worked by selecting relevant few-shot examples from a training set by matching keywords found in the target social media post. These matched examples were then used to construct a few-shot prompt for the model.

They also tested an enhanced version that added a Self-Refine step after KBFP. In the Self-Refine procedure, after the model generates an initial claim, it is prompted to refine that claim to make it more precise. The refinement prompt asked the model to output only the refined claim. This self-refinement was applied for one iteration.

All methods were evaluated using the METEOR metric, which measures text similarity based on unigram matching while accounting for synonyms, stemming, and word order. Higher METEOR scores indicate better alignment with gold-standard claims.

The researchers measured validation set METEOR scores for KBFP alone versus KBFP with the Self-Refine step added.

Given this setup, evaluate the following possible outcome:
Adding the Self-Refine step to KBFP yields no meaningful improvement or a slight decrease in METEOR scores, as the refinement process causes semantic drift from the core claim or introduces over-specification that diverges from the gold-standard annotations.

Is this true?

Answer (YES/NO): YES